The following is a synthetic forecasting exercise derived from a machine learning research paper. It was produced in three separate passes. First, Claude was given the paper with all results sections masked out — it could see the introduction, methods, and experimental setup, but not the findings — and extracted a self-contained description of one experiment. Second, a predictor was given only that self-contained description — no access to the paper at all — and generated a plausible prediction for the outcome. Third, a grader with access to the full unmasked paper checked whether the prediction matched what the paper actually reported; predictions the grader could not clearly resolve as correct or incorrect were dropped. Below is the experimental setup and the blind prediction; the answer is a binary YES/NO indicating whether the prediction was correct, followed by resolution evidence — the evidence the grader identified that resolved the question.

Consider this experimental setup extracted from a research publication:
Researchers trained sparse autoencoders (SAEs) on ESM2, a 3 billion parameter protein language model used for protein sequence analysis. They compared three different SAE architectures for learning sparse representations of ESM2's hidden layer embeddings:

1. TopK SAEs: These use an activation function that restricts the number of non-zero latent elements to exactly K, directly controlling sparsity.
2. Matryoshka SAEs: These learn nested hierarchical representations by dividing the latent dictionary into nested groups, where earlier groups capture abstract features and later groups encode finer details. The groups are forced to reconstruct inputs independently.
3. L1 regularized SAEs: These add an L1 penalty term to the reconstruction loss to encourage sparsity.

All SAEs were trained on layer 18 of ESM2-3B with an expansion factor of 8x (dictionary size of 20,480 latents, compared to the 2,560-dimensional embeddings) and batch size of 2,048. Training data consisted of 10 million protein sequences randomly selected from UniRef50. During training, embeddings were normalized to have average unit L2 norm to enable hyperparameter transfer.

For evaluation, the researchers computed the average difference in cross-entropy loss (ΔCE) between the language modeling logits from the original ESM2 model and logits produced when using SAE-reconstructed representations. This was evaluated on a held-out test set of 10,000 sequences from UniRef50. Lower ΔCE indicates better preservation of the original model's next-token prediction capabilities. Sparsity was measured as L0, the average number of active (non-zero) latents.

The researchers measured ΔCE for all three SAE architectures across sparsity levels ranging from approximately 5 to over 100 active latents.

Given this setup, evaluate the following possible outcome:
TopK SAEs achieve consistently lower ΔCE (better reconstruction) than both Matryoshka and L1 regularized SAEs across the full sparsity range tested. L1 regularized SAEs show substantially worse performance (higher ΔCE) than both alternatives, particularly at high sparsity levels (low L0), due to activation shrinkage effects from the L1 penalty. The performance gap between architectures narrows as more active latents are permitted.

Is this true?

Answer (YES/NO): NO